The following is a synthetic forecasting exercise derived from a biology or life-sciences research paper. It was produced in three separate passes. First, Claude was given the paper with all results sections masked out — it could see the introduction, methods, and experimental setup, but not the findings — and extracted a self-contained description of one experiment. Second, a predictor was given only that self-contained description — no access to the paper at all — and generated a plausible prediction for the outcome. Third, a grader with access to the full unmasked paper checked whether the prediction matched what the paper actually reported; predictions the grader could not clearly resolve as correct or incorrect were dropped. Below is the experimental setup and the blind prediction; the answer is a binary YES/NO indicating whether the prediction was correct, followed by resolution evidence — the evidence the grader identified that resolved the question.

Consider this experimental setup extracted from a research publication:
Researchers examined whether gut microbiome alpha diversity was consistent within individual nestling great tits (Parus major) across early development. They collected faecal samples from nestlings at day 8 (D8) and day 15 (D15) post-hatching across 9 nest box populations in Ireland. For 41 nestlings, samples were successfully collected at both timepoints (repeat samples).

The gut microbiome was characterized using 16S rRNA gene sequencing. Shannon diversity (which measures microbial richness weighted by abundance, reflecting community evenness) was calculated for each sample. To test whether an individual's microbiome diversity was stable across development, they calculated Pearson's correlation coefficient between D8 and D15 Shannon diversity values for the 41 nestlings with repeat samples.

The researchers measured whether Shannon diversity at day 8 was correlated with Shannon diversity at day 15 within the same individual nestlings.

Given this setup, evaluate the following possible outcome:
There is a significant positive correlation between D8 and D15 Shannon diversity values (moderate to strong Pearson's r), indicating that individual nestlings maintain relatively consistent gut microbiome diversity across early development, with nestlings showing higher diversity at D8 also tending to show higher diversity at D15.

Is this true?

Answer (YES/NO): NO